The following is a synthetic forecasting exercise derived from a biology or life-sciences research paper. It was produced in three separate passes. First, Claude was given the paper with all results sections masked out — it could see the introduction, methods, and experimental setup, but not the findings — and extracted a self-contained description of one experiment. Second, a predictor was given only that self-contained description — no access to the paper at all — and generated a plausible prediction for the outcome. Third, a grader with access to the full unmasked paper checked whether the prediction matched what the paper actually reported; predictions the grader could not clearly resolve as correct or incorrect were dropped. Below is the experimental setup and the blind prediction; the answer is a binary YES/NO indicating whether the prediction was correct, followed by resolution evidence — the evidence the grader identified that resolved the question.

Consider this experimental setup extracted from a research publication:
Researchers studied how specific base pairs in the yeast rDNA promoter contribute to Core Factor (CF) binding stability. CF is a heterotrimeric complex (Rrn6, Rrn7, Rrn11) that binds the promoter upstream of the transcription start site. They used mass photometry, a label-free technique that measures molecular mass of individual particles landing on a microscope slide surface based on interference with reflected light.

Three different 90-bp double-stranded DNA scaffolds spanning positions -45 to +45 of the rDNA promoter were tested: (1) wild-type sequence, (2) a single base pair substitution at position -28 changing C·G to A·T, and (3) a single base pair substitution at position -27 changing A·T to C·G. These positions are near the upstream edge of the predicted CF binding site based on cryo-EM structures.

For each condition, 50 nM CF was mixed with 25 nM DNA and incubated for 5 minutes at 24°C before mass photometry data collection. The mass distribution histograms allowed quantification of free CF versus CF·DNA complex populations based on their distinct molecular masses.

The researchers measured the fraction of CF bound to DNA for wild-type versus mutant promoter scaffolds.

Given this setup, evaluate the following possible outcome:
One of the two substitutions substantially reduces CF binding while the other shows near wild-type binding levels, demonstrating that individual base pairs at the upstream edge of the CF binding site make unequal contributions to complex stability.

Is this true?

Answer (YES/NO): NO